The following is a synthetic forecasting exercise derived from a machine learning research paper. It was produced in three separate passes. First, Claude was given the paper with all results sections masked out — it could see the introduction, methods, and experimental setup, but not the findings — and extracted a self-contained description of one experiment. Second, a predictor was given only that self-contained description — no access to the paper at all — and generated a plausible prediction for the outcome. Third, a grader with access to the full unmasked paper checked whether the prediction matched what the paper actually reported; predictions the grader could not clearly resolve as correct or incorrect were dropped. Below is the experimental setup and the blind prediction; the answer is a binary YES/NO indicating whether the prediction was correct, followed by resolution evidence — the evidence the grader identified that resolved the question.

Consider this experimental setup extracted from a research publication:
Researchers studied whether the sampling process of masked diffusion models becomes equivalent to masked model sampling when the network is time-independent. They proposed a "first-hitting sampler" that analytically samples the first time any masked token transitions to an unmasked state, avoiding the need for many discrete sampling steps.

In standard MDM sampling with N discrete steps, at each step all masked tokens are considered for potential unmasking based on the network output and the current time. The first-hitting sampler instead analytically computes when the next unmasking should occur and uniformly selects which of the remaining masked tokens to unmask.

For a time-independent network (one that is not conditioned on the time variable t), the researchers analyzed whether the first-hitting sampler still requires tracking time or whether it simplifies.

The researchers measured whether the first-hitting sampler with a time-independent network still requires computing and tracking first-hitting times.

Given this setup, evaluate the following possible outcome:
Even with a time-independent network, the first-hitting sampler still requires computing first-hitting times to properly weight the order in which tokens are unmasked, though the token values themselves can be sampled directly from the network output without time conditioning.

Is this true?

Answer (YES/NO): NO